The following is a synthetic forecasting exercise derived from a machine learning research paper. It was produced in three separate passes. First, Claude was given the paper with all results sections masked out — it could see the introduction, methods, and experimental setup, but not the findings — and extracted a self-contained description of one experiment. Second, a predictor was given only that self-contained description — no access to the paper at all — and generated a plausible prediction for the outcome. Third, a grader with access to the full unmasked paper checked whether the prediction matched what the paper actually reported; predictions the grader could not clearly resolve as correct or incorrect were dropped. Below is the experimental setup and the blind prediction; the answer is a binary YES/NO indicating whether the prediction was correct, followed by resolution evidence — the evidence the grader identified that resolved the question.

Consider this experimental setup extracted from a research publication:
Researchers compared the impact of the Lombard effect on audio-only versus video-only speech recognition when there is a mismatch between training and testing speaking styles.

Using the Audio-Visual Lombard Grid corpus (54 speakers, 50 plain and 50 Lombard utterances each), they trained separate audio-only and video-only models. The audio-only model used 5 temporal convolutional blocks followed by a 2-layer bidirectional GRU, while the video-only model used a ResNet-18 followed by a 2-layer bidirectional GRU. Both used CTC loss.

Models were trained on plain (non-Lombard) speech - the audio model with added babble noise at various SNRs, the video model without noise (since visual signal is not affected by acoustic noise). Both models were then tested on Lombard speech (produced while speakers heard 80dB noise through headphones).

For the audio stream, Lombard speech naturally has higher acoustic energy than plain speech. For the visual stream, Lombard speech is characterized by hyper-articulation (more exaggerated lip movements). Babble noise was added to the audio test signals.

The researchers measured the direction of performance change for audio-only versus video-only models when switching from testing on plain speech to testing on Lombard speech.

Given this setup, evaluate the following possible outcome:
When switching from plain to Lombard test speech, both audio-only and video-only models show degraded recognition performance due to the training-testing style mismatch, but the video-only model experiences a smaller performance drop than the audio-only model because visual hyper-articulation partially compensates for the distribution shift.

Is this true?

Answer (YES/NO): NO